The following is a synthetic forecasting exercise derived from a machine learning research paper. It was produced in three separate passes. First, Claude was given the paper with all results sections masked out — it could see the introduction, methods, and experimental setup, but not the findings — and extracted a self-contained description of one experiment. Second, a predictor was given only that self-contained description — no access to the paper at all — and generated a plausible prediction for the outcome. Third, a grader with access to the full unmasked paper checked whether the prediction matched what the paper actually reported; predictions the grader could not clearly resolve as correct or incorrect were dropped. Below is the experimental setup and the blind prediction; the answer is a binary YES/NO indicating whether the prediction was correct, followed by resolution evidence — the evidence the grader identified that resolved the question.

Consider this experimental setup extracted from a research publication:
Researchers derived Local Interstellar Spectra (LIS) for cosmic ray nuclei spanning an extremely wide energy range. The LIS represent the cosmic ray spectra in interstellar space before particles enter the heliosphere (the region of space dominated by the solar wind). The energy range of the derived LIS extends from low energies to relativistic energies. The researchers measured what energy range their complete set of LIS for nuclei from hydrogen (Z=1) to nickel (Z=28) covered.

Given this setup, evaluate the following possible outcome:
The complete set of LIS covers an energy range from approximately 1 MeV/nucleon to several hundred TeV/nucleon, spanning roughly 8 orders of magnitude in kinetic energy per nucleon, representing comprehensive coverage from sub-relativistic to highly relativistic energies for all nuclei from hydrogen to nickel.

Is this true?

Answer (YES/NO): YES